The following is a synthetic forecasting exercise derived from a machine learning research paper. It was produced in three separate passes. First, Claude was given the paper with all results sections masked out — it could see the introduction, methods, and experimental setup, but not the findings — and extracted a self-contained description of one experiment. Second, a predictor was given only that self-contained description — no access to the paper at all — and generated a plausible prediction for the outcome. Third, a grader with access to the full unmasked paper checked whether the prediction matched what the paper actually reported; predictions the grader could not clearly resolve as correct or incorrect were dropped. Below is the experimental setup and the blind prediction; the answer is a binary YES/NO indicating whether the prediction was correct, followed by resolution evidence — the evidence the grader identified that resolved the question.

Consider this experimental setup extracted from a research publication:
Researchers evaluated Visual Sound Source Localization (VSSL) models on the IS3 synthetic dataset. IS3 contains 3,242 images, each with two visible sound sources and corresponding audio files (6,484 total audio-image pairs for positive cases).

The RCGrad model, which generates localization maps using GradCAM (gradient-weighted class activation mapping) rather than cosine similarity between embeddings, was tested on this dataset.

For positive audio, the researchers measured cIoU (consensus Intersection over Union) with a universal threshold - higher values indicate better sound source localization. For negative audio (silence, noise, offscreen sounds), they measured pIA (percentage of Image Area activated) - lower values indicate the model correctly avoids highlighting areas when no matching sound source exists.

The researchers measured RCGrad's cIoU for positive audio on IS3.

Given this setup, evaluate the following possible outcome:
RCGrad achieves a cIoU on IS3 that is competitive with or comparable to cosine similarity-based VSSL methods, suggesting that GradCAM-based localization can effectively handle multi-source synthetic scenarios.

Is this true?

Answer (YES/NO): NO